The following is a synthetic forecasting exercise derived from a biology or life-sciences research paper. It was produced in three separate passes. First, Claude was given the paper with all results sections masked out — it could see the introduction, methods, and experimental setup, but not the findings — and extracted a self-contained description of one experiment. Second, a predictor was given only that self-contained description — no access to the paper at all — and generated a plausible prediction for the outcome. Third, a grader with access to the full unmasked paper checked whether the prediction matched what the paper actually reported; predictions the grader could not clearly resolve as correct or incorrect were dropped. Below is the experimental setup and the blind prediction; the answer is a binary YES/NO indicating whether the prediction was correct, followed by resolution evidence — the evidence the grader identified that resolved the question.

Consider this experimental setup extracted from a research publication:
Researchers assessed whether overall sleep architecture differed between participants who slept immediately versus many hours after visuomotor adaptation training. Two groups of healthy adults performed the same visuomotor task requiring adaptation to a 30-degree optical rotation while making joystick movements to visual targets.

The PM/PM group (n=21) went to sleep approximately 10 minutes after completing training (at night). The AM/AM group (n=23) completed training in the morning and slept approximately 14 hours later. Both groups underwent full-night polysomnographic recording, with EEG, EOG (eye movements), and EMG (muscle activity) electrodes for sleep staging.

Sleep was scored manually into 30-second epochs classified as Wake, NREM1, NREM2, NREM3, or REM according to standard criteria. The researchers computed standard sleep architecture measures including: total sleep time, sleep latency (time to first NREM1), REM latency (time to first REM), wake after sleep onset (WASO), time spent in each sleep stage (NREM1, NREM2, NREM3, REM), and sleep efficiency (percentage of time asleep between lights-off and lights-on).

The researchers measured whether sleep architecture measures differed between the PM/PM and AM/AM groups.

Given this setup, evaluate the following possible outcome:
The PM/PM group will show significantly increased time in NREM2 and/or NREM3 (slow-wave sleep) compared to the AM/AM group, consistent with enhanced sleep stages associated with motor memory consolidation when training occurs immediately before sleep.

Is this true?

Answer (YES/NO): NO